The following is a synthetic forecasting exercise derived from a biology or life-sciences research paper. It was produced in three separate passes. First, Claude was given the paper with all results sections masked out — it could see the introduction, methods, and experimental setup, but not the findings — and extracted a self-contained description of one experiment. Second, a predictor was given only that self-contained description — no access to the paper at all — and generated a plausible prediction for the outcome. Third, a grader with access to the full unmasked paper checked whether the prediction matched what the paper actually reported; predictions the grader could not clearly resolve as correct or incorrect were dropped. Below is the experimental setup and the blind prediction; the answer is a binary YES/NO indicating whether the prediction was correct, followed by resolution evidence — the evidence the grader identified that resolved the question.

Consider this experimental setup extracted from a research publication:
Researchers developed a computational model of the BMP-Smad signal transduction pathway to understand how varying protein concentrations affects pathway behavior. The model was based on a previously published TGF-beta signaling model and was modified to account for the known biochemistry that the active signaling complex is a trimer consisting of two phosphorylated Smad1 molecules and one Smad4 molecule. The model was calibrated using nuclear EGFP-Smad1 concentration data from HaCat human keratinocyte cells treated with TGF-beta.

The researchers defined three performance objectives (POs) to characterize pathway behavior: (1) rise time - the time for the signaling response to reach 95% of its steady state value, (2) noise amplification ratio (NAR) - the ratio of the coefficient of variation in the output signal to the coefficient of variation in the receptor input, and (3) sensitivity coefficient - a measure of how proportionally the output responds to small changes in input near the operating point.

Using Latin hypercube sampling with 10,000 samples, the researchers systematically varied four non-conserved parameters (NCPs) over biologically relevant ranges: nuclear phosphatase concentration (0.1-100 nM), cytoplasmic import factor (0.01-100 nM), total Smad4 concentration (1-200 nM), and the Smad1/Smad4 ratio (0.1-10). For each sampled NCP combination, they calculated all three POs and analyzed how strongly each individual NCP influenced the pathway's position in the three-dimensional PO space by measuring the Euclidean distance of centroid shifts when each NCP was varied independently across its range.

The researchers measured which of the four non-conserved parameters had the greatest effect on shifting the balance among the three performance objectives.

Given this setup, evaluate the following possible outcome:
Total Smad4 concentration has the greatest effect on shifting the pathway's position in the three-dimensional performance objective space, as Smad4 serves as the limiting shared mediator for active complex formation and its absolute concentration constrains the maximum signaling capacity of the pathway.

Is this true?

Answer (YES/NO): NO